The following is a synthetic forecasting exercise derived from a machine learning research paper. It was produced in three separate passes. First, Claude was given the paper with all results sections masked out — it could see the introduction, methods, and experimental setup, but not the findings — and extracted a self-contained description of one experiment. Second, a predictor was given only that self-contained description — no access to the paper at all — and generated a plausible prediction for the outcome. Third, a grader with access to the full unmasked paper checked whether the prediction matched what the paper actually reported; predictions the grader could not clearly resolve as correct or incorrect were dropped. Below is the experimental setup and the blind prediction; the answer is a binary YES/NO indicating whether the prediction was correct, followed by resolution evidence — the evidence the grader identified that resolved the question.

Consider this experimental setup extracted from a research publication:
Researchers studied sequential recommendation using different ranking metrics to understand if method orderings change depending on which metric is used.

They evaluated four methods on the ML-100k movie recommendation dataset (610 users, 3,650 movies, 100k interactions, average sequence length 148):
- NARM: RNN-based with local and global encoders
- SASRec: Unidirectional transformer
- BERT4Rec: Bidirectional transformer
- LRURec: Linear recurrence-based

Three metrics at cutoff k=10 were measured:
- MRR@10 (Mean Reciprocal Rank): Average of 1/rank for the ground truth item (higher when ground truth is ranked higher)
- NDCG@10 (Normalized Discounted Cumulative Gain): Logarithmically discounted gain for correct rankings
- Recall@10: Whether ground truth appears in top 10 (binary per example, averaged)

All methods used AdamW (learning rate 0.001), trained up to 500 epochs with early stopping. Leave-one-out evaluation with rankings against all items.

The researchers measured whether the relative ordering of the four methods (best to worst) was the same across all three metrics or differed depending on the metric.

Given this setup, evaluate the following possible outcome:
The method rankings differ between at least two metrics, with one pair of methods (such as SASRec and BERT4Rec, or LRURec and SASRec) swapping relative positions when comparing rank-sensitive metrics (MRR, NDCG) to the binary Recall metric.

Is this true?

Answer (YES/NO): NO